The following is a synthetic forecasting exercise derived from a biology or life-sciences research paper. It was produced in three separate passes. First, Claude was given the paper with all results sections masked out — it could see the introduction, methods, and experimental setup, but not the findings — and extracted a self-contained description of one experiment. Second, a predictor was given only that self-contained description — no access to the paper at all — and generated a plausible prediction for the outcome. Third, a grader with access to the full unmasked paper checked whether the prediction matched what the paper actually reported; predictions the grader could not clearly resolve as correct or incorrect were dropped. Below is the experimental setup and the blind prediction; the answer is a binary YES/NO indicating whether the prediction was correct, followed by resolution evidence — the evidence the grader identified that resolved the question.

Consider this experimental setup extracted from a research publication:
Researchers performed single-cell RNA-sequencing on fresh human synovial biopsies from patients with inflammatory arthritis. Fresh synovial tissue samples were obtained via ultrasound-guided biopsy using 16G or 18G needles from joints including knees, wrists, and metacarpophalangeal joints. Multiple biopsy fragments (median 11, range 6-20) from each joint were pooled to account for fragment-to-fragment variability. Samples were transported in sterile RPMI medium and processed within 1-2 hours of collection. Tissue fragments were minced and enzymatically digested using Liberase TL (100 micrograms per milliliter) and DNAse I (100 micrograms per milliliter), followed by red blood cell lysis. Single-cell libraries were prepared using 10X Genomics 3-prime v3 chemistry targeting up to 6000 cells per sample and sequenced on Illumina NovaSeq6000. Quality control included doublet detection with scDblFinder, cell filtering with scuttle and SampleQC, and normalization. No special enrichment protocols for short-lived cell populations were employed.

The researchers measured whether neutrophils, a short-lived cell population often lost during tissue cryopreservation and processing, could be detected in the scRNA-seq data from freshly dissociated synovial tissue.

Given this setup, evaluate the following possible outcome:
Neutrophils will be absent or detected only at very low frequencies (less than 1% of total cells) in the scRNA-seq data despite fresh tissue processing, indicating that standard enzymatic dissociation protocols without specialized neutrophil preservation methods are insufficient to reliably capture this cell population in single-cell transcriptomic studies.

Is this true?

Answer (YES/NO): NO